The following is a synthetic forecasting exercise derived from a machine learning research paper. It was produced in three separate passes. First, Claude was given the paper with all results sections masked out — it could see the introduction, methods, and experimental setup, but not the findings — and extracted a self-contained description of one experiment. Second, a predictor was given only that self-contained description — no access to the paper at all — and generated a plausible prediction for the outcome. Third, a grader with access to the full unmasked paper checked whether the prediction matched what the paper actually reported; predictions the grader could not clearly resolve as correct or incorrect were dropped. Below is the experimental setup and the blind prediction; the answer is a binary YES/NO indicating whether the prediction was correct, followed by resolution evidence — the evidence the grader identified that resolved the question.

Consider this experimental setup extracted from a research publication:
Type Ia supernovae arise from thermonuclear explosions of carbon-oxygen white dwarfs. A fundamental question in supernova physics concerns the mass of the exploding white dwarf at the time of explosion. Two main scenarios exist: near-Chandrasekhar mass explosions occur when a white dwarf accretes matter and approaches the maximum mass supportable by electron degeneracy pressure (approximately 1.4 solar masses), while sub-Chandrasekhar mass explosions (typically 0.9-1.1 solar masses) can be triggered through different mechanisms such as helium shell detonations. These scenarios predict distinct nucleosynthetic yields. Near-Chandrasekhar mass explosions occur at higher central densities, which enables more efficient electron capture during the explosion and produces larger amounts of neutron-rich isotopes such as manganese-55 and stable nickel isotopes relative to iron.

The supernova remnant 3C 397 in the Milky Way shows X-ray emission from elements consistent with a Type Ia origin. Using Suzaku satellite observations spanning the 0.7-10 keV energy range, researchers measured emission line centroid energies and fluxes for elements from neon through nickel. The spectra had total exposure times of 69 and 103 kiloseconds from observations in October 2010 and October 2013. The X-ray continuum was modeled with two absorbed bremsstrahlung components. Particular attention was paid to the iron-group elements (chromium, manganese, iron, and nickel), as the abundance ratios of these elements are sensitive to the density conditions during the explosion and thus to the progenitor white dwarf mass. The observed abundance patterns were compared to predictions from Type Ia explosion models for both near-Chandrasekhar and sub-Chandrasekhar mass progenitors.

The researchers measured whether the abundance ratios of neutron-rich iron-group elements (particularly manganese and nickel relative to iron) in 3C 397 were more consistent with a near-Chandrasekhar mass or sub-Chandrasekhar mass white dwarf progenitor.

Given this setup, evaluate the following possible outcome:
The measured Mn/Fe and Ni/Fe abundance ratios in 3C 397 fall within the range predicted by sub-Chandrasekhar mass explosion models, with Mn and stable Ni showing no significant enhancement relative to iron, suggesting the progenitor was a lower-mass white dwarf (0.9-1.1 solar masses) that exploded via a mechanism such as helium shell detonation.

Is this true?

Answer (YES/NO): NO